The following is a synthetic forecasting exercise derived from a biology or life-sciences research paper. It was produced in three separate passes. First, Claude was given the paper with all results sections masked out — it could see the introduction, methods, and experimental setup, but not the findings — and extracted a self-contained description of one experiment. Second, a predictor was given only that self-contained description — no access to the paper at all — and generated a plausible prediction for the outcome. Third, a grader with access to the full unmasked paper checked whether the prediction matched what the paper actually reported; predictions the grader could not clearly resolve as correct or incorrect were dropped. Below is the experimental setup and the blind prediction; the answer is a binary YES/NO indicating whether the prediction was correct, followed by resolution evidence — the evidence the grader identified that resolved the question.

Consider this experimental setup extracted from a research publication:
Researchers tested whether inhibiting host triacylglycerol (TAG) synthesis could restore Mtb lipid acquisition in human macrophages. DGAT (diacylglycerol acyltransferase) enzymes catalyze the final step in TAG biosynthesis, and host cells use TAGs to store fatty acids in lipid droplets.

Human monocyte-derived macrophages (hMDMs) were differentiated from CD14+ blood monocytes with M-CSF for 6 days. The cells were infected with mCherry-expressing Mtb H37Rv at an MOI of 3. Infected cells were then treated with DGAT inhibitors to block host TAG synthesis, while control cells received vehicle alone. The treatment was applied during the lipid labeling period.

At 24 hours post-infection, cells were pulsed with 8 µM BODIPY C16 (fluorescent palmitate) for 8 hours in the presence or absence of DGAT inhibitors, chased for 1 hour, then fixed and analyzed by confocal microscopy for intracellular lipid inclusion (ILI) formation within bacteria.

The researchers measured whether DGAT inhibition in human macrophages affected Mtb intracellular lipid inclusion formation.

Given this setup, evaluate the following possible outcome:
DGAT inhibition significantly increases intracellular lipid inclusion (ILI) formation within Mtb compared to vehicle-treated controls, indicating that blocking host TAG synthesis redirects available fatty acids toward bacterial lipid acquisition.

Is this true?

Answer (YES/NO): YES